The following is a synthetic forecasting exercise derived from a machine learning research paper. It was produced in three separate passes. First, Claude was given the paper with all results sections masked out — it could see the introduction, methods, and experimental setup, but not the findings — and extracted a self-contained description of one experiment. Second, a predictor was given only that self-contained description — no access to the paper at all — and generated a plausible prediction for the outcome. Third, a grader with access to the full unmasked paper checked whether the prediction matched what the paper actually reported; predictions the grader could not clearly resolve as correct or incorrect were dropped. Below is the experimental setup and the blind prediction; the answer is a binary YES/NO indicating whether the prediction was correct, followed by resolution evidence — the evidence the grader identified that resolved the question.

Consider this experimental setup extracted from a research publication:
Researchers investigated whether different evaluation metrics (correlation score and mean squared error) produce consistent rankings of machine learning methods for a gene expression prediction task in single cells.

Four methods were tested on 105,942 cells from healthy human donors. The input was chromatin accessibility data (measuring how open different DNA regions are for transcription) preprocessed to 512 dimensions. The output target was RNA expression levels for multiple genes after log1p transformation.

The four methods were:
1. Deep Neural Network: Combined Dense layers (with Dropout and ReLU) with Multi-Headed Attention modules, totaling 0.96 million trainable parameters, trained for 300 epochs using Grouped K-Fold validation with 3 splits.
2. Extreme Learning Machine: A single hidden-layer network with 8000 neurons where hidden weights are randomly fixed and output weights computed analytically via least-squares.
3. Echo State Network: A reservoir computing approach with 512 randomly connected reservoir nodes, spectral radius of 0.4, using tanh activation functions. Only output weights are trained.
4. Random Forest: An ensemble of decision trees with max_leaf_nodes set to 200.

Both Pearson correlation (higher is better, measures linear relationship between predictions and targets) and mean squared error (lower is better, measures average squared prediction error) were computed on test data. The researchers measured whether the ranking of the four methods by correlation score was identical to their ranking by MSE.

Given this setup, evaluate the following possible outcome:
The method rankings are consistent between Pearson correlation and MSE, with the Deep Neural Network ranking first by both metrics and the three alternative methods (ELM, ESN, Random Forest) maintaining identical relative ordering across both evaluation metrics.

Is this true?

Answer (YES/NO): NO